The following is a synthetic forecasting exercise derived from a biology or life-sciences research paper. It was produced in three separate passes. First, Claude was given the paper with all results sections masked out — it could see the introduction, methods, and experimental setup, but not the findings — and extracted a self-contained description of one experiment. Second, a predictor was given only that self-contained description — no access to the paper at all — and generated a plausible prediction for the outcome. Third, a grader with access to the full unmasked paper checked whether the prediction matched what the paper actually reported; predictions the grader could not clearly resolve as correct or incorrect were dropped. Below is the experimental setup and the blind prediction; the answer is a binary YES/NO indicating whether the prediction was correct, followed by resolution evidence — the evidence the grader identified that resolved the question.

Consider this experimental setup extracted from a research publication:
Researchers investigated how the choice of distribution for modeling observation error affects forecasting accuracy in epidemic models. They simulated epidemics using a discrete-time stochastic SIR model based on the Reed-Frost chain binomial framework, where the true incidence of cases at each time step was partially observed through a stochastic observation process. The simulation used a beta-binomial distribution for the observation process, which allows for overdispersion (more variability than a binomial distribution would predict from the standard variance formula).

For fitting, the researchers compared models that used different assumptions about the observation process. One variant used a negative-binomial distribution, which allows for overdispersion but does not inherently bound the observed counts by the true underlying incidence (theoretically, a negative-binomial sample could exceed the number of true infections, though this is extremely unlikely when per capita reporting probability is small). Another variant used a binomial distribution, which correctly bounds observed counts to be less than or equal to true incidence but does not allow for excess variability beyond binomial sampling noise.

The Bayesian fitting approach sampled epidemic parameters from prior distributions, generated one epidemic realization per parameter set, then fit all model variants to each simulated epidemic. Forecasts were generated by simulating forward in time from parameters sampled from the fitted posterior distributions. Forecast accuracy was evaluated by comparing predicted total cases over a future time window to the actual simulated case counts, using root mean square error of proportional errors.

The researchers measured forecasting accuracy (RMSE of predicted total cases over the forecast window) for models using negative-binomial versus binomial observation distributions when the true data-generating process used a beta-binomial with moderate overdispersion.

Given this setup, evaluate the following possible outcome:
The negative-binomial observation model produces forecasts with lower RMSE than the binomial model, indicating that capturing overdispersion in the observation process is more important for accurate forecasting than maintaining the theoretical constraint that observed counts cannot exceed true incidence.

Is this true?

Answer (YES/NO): YES